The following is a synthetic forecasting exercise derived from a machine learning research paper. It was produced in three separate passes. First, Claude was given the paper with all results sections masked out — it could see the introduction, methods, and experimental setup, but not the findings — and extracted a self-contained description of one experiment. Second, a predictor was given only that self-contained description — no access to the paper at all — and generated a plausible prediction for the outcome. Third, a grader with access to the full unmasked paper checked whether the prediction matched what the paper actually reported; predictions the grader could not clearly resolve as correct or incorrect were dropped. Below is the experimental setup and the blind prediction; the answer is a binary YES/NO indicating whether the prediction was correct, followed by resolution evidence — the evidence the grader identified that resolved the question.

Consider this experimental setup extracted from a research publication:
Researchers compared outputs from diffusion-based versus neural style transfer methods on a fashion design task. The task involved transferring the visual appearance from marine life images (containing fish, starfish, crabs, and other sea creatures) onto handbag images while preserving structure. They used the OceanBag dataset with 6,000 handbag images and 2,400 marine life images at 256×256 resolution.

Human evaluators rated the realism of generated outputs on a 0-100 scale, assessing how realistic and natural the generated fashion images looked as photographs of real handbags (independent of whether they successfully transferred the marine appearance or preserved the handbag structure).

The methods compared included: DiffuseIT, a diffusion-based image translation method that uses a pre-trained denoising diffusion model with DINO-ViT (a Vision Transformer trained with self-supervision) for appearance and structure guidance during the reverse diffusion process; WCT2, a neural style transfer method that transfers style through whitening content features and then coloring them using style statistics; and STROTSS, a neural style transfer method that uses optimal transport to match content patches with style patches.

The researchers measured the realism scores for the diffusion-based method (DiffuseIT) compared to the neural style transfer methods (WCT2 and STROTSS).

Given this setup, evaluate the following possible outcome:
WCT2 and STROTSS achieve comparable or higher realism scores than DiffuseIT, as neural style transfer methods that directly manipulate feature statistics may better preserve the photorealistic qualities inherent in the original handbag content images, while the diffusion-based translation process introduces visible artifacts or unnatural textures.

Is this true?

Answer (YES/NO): NO